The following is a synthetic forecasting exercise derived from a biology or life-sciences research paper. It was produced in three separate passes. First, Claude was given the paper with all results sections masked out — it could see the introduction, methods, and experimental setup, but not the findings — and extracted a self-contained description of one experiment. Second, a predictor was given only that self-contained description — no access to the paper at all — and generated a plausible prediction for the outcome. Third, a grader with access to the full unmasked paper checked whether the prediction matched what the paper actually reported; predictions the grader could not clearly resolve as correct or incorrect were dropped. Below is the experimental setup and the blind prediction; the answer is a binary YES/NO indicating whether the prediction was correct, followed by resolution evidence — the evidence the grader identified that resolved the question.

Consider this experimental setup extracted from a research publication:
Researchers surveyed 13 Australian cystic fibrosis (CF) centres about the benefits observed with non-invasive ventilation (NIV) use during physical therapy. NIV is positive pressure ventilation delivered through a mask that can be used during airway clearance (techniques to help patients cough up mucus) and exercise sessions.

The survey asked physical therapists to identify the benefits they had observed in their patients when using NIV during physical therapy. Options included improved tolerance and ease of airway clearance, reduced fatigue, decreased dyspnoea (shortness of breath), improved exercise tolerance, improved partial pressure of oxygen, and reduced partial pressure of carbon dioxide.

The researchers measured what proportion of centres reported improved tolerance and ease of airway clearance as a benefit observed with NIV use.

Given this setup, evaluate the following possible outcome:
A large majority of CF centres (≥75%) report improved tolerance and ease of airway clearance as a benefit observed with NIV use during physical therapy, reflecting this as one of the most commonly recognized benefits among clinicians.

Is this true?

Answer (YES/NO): YES